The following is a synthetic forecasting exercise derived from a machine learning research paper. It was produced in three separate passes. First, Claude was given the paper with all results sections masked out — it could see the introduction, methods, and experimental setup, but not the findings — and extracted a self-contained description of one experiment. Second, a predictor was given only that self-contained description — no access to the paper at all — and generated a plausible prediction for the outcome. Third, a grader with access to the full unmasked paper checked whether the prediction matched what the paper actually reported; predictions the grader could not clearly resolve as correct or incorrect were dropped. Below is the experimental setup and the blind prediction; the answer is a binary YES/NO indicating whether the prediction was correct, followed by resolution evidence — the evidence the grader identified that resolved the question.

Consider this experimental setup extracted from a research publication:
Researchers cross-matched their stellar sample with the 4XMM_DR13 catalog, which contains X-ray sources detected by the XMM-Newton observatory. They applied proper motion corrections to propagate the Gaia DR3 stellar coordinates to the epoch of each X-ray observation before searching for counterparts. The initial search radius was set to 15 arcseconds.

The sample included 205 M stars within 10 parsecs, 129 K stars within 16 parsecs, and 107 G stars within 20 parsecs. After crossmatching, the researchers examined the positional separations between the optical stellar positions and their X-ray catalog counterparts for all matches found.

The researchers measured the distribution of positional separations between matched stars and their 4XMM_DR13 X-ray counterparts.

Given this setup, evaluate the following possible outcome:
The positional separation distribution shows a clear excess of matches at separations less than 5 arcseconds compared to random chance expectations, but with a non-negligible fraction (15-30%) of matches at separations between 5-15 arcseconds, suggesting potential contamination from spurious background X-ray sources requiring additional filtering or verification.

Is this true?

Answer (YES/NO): NO